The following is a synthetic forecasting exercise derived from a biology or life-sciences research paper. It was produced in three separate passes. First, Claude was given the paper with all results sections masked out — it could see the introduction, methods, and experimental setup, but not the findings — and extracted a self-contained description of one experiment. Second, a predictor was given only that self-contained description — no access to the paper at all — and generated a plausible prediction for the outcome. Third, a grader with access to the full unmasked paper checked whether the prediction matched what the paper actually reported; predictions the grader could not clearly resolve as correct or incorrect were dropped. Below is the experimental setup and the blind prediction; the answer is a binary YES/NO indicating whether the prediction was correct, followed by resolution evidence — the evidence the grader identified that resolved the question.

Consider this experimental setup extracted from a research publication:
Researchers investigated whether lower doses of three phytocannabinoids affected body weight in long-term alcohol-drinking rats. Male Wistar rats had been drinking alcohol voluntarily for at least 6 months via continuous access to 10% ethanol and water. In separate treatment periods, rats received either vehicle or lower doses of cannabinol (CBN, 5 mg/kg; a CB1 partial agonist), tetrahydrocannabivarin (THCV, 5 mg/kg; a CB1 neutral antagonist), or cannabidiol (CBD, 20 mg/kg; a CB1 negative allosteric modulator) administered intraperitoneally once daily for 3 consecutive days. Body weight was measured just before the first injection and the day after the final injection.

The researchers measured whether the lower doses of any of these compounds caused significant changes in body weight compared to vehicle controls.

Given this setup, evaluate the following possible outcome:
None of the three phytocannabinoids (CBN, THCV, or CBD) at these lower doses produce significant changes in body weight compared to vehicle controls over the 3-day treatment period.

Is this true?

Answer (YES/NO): YES